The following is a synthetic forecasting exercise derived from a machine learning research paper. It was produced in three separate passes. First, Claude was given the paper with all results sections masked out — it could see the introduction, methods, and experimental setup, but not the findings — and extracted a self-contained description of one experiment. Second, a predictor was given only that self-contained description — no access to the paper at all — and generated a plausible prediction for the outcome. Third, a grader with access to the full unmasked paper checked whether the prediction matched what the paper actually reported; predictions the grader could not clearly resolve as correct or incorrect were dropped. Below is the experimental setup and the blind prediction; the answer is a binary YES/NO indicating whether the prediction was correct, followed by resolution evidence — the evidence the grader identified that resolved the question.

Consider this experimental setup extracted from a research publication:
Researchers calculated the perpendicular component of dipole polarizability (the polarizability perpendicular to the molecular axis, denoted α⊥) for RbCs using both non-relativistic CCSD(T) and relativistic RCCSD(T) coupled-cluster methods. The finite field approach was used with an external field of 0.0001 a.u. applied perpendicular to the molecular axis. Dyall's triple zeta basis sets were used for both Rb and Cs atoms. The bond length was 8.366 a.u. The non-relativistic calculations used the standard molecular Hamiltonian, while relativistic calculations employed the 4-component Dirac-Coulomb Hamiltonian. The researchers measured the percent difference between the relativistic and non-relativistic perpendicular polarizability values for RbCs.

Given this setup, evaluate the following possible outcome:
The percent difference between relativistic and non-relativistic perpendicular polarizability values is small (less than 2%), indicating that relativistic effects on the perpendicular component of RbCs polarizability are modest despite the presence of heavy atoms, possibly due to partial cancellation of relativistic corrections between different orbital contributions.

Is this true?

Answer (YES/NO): NO